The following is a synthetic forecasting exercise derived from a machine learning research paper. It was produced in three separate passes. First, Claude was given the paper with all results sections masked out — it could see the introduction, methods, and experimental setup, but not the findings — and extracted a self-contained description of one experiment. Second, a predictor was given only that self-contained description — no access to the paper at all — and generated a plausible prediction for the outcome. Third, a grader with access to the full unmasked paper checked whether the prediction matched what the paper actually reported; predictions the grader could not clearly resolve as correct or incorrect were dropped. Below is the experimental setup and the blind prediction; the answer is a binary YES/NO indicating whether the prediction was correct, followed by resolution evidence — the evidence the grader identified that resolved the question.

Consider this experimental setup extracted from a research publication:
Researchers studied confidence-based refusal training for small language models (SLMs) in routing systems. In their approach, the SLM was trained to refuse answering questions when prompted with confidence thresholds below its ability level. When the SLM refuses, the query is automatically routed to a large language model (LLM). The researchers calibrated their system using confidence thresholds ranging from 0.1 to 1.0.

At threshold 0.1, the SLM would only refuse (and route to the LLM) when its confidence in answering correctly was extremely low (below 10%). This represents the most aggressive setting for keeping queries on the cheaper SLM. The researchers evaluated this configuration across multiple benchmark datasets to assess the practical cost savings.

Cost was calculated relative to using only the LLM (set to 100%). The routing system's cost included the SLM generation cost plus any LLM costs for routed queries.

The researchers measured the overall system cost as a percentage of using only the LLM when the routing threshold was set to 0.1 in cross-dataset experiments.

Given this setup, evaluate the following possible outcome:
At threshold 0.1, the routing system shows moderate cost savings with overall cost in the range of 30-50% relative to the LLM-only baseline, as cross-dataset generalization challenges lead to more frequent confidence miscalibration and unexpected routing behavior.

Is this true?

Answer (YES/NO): NO